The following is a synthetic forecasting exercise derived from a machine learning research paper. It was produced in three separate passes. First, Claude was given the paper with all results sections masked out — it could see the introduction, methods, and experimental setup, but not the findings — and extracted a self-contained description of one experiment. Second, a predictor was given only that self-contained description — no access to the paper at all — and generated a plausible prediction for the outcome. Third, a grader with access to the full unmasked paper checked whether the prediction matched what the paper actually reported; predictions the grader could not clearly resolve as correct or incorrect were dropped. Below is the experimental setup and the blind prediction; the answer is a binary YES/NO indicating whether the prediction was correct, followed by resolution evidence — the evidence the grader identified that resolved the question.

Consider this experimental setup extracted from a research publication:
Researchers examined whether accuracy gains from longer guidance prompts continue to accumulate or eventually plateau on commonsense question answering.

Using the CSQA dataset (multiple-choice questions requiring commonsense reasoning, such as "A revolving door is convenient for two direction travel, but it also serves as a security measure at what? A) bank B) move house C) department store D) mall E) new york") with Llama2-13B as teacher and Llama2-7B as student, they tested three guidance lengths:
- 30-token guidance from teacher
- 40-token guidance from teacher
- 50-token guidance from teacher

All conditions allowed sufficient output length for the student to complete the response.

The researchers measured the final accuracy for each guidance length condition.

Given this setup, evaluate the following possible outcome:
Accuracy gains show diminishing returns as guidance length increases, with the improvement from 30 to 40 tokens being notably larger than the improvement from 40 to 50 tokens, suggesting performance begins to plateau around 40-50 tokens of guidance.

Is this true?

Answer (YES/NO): YES